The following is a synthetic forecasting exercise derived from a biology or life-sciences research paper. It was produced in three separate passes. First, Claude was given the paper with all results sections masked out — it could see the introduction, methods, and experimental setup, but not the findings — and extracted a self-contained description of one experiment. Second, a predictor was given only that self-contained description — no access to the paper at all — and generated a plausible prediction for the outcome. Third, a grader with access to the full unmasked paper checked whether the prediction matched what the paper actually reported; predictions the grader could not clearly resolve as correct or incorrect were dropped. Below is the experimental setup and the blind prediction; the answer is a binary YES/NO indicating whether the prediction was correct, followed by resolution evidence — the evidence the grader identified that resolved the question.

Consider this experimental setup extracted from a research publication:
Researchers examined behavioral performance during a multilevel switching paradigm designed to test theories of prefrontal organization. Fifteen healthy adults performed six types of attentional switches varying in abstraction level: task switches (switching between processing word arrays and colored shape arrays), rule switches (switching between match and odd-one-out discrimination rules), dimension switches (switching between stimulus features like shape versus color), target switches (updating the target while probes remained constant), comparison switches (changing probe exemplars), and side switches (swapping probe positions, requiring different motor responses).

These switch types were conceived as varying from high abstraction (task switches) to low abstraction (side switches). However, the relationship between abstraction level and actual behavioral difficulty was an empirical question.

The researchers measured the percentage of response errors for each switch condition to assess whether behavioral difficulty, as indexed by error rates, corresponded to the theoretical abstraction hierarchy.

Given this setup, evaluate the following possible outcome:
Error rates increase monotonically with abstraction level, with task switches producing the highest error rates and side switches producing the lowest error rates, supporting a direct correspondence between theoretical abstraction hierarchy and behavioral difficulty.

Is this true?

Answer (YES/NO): NO